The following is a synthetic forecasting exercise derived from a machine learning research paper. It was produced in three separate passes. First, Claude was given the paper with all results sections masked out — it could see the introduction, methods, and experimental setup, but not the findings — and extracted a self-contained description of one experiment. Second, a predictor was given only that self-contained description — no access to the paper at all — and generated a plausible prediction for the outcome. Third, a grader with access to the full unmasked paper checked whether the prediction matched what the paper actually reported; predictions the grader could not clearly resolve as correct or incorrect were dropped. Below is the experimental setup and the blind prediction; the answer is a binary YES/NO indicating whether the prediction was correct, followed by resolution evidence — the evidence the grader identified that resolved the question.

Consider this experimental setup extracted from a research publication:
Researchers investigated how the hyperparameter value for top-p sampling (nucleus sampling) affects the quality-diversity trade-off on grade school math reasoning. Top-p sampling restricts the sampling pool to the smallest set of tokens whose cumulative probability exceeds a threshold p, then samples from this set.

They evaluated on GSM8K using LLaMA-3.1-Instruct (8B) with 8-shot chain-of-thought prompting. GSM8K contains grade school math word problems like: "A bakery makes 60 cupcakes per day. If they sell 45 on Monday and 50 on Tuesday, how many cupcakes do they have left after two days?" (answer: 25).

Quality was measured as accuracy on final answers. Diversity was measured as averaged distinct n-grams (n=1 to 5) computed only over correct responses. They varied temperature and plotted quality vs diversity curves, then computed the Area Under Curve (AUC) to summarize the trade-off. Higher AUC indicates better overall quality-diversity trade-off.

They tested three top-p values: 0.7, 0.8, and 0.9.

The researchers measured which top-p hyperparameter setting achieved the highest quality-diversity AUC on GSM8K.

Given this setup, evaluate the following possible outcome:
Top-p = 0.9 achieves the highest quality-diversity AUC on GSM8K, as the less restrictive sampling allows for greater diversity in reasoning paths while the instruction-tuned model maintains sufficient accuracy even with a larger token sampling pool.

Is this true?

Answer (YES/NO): YES